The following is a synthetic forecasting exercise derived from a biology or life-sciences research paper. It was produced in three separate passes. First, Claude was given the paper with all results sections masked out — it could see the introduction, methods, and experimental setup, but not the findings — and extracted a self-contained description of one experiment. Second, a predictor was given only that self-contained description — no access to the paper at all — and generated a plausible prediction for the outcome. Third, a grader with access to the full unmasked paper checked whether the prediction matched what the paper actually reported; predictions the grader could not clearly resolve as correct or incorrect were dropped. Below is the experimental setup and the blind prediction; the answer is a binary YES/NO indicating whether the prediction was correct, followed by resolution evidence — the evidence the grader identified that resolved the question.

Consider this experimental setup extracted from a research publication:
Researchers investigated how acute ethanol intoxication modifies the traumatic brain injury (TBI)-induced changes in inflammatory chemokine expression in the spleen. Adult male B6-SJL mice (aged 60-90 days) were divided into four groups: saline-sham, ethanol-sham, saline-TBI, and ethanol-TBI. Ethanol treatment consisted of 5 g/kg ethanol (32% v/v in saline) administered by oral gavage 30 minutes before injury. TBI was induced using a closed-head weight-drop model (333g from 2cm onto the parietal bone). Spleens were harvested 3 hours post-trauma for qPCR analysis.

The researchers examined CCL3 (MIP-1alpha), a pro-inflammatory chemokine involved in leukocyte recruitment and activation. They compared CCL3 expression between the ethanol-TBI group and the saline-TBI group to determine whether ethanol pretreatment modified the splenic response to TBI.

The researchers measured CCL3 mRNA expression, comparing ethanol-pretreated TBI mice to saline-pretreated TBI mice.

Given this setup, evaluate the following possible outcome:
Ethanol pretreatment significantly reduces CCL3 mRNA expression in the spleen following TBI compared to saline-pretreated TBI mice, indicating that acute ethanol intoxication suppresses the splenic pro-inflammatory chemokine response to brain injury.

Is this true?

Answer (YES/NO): YES